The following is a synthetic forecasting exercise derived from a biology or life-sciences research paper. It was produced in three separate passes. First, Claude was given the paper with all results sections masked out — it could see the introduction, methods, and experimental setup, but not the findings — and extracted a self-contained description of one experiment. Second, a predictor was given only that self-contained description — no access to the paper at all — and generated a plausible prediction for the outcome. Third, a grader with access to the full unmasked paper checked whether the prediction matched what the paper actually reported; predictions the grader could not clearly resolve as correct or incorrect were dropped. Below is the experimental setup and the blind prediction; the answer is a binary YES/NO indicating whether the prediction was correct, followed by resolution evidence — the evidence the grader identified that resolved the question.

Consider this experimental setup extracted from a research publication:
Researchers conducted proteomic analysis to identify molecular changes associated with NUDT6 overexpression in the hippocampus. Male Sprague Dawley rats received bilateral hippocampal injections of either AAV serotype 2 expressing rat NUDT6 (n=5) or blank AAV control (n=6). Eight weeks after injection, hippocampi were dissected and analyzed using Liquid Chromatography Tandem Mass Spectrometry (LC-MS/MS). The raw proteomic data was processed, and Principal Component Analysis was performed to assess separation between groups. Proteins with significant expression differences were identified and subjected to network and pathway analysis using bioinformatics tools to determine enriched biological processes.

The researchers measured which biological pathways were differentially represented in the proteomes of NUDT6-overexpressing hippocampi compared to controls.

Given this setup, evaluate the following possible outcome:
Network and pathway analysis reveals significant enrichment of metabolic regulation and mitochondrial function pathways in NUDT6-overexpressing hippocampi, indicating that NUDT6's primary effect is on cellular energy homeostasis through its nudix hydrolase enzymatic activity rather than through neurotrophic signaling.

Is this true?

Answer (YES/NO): NO